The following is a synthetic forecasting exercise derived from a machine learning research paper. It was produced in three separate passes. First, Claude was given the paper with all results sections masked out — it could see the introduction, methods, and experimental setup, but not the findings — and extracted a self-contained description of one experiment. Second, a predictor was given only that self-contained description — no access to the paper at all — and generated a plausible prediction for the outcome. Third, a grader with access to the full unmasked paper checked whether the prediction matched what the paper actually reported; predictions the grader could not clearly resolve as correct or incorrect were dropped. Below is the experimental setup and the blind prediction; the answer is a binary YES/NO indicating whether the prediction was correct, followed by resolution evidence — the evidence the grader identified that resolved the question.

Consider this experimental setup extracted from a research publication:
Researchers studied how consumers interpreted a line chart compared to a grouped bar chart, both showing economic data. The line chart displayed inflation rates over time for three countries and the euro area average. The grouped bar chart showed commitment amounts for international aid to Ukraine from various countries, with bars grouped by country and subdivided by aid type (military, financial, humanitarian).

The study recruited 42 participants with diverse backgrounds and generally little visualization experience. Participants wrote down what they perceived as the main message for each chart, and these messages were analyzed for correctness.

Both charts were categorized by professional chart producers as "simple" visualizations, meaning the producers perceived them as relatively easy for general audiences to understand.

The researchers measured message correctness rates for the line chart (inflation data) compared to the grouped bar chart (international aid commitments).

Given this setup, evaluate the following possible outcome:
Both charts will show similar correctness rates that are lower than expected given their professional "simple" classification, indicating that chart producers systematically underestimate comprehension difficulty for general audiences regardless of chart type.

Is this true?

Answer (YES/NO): NO